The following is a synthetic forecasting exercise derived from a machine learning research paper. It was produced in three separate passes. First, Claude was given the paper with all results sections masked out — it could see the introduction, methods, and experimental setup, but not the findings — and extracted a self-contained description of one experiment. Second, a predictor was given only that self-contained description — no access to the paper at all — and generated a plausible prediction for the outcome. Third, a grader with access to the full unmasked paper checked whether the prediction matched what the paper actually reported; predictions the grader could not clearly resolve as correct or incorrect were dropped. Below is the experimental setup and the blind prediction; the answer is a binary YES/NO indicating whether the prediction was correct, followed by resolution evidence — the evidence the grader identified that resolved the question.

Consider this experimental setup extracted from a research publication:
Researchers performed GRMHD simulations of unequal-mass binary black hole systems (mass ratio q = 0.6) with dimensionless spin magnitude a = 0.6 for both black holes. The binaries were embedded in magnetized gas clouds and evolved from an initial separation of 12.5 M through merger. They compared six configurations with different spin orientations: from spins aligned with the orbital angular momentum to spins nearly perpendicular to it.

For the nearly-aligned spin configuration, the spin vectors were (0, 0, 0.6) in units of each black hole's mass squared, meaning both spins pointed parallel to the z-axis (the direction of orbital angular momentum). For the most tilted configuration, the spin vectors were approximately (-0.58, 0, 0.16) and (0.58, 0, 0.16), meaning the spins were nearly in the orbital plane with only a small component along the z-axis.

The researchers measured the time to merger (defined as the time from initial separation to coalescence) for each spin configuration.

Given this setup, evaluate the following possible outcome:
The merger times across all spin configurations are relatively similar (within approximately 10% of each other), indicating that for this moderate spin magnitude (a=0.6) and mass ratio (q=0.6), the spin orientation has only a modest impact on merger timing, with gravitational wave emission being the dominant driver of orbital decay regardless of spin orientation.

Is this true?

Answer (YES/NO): YES